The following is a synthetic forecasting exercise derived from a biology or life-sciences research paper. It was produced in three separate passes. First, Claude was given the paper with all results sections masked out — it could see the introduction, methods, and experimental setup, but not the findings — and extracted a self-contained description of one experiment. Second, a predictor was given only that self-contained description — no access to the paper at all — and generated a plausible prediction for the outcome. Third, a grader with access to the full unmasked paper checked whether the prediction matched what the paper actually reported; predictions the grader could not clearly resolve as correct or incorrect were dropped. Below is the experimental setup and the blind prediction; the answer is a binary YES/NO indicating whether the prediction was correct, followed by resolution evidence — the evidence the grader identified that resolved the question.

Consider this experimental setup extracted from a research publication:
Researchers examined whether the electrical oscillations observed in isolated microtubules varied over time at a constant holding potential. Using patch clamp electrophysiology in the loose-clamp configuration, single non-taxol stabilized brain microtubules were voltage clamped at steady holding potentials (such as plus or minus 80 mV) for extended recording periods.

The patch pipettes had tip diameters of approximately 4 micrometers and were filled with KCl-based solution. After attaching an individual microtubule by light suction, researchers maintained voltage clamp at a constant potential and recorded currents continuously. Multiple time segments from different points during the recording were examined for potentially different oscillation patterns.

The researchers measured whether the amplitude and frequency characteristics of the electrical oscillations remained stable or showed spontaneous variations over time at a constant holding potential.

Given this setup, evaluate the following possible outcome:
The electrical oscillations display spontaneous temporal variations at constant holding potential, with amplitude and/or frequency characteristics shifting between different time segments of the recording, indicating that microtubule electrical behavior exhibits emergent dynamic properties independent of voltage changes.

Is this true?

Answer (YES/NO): YES